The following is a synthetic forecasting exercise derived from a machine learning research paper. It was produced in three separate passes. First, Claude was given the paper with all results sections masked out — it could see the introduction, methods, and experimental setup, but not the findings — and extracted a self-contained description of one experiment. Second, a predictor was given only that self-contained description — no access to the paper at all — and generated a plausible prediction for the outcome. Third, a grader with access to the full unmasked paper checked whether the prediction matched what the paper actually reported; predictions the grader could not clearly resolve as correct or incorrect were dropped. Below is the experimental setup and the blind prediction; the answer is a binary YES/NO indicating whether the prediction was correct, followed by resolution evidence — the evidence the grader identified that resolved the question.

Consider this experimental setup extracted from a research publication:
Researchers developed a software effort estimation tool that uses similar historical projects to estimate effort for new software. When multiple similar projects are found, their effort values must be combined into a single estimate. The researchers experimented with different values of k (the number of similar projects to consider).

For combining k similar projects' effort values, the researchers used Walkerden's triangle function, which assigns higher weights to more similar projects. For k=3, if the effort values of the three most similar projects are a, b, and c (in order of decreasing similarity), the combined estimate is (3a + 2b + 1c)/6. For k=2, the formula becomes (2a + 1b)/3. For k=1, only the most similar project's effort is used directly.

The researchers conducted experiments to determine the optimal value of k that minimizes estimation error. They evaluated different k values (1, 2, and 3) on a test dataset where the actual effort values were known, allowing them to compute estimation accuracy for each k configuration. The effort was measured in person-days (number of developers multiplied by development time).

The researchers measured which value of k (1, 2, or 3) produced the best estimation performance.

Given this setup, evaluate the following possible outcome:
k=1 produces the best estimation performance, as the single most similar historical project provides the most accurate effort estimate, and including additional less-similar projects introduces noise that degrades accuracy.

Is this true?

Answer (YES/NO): NO